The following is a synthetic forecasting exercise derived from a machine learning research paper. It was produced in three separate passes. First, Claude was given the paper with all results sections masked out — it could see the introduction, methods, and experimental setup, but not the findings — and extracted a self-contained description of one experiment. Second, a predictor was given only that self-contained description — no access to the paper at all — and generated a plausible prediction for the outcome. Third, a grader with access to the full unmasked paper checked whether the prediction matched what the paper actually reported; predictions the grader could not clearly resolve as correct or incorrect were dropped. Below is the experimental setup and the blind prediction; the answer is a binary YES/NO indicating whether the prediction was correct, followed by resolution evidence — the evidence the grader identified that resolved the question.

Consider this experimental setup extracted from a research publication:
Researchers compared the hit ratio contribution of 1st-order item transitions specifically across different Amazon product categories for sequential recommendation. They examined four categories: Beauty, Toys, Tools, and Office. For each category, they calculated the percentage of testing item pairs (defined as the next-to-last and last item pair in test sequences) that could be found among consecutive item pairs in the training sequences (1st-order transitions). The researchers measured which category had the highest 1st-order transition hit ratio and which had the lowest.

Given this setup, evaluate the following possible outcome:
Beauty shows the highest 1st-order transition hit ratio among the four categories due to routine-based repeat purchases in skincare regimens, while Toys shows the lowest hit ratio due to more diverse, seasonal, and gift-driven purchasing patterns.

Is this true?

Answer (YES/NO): NO